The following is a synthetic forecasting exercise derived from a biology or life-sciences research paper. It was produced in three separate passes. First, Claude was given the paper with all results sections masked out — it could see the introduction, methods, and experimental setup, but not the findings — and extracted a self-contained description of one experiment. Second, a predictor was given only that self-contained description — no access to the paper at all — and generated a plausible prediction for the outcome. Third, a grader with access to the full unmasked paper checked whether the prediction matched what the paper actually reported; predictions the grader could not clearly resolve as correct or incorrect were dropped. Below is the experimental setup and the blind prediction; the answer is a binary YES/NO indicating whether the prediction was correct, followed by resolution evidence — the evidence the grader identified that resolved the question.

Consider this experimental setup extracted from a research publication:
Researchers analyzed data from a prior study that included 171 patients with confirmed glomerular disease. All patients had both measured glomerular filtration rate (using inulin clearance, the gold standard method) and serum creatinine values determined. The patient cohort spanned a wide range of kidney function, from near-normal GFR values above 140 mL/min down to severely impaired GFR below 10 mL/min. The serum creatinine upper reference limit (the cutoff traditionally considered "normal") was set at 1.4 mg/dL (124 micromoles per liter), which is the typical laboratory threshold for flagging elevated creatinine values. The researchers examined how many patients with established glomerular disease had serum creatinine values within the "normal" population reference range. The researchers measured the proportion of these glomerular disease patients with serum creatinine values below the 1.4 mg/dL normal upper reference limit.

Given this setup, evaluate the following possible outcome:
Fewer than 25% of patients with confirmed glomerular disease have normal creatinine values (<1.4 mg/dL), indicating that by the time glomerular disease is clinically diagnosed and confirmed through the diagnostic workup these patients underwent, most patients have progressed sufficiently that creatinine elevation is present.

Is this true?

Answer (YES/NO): NO